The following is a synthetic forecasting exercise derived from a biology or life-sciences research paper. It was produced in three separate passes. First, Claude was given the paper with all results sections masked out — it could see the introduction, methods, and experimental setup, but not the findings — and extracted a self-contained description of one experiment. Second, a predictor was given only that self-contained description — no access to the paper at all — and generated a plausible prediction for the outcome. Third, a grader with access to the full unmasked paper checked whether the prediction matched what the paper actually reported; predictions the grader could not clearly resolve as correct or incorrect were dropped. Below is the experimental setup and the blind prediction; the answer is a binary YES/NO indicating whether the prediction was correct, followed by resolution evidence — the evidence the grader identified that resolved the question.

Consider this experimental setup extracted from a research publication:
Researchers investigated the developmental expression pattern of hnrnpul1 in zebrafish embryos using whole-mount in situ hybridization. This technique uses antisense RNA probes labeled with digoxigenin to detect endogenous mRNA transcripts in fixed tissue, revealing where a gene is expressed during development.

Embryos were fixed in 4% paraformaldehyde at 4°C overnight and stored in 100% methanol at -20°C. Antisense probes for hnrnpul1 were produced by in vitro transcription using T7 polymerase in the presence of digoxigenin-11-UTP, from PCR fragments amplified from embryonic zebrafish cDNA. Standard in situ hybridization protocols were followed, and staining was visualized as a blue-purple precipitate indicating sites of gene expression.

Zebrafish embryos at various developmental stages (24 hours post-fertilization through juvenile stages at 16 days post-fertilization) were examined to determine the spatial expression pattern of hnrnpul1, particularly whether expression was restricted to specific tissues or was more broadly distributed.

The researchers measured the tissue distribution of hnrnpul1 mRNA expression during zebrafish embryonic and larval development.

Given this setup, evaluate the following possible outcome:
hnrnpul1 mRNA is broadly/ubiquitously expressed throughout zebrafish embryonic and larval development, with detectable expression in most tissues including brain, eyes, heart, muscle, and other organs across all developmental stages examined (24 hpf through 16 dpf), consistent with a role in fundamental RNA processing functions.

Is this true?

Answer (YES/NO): YES